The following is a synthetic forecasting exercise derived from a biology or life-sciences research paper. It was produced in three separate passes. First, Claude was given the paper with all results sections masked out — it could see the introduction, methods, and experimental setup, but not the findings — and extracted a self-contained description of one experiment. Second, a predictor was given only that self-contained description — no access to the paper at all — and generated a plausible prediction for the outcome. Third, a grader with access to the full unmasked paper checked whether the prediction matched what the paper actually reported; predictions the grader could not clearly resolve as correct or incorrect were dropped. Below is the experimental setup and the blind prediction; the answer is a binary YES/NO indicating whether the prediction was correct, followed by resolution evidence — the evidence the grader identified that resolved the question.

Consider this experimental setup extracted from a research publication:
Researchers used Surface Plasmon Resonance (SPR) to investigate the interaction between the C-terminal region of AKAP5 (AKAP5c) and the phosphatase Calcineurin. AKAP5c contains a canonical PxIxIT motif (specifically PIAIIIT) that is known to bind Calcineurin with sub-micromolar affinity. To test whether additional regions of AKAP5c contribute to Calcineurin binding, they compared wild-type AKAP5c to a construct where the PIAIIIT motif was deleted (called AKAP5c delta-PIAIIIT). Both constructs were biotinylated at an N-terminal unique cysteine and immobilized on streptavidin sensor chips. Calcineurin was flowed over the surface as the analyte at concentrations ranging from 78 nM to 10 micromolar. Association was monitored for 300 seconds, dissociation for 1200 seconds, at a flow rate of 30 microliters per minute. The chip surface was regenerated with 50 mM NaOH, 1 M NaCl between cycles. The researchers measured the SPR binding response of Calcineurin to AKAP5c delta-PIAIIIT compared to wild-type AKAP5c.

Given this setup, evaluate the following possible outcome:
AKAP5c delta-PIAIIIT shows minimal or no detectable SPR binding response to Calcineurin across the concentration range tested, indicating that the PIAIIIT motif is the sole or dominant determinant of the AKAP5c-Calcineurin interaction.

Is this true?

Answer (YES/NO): NO